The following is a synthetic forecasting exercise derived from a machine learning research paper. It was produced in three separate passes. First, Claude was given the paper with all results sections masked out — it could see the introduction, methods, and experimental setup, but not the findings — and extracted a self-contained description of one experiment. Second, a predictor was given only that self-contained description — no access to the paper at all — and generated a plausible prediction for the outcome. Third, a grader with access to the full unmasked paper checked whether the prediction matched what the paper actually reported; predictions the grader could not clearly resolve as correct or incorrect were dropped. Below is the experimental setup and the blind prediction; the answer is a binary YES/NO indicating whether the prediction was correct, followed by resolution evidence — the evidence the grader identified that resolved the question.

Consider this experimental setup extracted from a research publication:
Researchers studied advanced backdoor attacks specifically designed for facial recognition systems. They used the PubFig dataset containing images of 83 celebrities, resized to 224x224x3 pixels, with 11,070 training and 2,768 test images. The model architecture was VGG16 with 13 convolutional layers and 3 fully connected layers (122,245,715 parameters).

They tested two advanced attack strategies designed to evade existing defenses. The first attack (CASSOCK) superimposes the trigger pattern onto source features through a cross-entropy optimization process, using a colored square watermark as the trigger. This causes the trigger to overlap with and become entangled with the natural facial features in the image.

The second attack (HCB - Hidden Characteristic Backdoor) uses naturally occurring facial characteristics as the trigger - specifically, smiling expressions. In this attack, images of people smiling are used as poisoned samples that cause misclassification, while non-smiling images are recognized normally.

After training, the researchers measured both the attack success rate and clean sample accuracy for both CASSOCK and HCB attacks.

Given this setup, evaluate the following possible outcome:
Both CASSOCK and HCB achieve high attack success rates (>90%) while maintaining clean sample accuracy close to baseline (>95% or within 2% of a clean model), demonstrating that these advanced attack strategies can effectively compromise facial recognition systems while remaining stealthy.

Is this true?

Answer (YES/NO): YES